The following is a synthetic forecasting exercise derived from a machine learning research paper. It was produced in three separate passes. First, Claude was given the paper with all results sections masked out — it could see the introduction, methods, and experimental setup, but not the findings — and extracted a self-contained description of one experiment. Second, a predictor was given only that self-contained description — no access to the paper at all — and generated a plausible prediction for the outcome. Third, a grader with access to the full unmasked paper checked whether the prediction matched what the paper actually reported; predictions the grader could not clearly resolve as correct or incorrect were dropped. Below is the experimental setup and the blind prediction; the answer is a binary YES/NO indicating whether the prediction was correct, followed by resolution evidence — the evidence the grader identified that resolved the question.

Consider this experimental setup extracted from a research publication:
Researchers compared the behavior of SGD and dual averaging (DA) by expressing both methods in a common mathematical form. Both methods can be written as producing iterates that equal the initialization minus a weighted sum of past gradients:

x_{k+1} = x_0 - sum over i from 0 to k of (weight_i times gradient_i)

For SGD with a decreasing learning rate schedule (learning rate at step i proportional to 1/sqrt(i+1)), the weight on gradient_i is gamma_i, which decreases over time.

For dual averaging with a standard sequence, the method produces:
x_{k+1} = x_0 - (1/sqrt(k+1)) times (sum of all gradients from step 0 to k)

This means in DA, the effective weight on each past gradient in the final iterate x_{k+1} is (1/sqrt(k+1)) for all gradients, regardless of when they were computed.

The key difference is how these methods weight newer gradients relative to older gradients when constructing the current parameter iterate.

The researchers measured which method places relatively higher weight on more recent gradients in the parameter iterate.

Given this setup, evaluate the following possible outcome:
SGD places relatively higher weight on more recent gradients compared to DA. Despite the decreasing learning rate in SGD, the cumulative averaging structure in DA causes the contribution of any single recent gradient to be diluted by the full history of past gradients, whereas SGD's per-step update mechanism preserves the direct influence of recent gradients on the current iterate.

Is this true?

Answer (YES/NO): NO